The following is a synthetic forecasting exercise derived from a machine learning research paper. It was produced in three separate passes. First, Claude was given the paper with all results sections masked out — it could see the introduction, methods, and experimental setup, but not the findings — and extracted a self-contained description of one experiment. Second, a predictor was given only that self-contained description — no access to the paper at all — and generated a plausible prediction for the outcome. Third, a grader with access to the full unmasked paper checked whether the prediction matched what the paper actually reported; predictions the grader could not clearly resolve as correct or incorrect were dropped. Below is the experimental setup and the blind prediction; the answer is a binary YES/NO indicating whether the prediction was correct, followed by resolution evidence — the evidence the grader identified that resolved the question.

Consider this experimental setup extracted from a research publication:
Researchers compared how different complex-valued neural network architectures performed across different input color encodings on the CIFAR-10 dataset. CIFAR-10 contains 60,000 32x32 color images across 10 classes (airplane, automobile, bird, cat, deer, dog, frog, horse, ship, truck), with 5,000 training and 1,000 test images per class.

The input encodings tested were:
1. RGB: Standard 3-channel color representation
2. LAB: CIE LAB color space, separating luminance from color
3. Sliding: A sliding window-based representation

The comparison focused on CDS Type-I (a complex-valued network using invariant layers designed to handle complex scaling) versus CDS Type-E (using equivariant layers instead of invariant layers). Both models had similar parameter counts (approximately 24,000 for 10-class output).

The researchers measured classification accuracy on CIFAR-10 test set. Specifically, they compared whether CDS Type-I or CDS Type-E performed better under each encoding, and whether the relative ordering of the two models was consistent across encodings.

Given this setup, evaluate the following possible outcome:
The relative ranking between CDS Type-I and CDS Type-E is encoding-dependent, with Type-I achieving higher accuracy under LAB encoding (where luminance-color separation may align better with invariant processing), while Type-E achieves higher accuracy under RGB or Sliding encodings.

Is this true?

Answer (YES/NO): NO